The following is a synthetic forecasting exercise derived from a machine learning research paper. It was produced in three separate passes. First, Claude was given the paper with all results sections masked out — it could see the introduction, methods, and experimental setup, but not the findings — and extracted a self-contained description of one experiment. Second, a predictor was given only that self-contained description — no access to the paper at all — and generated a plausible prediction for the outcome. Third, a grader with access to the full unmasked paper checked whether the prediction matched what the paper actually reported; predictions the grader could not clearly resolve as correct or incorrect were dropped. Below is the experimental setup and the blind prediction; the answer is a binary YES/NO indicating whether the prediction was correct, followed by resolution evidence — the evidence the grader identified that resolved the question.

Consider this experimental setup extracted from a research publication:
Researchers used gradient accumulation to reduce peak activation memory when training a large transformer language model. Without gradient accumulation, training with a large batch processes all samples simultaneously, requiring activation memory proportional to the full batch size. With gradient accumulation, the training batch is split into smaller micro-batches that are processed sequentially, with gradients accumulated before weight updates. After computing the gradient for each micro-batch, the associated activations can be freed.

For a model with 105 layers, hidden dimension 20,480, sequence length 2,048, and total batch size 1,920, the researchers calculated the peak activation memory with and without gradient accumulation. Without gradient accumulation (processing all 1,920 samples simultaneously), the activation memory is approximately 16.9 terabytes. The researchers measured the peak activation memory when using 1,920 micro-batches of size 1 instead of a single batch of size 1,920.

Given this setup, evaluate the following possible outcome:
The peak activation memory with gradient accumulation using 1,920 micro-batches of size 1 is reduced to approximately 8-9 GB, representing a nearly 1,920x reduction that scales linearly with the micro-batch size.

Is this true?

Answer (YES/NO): YES